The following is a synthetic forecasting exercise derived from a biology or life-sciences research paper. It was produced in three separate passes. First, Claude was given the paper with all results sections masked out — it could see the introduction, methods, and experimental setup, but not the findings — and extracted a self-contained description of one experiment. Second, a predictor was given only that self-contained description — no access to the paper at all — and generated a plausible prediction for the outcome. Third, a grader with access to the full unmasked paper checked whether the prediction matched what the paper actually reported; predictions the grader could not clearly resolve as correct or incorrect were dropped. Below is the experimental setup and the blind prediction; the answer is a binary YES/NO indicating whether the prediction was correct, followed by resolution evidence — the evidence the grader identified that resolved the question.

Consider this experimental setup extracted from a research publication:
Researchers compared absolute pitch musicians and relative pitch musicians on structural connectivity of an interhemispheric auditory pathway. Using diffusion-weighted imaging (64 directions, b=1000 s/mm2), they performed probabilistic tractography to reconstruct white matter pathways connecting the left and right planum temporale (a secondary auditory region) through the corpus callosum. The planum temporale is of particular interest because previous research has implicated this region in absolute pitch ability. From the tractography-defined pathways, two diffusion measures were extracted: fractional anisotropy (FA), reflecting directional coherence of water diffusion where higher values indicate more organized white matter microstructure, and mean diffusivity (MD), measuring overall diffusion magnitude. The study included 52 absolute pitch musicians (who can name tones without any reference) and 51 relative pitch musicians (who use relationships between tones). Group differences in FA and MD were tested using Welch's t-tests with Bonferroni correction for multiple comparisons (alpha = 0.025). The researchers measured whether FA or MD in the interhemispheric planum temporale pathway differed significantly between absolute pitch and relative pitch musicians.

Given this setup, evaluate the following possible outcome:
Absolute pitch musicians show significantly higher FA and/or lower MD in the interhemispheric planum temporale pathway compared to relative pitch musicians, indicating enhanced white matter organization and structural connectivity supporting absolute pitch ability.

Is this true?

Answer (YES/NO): NO